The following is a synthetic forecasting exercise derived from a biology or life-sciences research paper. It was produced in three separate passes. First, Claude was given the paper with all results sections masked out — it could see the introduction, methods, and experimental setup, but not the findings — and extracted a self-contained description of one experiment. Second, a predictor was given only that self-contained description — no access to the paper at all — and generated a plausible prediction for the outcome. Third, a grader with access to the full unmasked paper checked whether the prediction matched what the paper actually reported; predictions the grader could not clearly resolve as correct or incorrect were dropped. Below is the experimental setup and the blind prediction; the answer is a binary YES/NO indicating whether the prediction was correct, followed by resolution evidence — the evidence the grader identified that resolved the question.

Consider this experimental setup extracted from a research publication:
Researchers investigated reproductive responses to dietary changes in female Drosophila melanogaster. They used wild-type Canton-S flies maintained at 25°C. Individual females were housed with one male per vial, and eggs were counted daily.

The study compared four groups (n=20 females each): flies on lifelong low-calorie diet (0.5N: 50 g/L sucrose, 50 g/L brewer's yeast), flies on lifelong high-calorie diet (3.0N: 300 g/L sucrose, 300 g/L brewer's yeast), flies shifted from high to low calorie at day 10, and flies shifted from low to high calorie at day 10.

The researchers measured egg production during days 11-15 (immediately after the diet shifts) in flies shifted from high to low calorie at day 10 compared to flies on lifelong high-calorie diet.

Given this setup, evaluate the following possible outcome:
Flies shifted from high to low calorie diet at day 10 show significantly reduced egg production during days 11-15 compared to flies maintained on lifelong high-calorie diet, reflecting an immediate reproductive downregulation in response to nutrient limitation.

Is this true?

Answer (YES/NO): YES